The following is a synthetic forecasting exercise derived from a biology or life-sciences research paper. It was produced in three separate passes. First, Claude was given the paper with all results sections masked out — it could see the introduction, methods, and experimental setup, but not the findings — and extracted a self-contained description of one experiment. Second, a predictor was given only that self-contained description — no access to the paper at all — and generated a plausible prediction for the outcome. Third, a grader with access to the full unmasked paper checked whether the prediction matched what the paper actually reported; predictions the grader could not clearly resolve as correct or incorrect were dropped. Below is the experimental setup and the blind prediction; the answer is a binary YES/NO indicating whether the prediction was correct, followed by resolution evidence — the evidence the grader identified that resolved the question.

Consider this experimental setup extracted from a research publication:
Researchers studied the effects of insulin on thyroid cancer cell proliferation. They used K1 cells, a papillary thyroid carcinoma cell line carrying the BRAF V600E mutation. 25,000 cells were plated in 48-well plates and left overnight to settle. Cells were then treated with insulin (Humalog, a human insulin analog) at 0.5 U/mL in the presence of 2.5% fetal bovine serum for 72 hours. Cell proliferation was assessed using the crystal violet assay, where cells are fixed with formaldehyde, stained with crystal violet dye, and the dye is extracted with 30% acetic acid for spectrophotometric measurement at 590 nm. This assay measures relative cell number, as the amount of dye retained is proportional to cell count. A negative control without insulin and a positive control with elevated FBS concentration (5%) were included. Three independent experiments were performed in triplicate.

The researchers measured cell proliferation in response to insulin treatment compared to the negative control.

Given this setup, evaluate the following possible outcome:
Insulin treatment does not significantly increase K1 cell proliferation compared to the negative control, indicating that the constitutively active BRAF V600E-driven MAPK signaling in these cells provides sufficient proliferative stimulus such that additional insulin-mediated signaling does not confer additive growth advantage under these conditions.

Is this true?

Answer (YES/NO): NO